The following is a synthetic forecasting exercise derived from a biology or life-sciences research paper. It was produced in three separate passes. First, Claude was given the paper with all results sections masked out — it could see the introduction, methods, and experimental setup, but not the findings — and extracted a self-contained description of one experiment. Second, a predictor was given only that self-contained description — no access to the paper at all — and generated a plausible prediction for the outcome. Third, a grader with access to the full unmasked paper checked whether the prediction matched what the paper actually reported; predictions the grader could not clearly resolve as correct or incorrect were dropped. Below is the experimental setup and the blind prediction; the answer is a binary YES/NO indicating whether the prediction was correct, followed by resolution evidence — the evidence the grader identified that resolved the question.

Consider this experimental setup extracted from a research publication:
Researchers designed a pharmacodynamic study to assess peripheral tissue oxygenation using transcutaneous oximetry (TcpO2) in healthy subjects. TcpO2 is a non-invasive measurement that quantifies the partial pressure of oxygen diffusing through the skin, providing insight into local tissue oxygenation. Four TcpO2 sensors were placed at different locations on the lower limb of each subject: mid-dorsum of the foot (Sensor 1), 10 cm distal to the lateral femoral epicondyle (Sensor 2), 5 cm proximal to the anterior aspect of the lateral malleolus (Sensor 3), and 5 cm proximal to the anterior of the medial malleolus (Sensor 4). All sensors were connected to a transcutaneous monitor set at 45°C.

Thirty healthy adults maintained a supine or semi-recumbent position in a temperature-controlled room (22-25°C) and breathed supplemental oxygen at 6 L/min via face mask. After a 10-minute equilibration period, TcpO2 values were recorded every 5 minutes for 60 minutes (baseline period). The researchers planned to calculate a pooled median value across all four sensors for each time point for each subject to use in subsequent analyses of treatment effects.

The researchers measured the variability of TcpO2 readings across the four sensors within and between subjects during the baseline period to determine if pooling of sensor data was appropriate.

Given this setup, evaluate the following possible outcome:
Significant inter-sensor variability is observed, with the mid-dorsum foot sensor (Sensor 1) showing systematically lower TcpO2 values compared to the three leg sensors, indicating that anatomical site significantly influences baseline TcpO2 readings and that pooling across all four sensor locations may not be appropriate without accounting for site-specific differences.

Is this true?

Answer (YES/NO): NO